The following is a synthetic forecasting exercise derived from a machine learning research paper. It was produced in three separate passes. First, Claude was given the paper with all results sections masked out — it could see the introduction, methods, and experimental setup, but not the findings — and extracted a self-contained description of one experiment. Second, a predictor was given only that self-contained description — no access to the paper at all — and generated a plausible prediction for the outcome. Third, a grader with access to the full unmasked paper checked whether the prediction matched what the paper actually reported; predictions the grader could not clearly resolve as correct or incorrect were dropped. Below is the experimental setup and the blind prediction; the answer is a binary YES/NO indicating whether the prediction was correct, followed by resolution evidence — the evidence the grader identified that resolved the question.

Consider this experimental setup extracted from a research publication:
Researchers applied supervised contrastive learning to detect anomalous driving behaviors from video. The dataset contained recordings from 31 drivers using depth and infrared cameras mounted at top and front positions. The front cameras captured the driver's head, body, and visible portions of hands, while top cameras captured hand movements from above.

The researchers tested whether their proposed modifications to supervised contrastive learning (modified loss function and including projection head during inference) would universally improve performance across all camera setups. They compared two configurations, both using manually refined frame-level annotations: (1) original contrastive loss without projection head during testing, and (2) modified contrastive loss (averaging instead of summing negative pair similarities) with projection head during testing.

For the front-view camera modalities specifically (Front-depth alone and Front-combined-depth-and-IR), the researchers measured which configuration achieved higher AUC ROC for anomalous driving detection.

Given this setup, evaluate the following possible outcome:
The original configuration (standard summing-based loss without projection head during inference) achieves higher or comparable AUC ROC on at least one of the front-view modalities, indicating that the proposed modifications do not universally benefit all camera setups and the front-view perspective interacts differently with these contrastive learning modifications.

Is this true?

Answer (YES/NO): YES